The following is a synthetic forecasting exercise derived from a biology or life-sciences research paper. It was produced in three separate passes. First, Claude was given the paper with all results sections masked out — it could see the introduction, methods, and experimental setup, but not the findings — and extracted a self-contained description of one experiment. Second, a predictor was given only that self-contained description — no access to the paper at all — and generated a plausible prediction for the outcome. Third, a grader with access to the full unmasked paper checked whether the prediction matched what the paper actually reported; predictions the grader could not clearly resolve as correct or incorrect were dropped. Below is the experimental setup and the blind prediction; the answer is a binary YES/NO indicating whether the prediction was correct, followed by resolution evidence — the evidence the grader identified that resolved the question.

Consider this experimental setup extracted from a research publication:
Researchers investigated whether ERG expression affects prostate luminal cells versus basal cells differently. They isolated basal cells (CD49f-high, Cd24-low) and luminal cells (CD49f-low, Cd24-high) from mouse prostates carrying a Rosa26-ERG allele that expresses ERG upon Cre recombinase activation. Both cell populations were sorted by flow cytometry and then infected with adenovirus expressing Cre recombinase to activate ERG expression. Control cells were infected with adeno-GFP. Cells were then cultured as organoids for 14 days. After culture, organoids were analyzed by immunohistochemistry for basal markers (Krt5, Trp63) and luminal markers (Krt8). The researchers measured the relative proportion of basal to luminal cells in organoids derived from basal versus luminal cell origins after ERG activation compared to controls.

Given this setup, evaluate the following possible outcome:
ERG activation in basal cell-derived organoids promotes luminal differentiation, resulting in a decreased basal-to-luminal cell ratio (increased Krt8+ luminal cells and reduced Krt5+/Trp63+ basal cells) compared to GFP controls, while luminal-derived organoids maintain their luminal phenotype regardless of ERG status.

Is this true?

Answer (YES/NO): NO